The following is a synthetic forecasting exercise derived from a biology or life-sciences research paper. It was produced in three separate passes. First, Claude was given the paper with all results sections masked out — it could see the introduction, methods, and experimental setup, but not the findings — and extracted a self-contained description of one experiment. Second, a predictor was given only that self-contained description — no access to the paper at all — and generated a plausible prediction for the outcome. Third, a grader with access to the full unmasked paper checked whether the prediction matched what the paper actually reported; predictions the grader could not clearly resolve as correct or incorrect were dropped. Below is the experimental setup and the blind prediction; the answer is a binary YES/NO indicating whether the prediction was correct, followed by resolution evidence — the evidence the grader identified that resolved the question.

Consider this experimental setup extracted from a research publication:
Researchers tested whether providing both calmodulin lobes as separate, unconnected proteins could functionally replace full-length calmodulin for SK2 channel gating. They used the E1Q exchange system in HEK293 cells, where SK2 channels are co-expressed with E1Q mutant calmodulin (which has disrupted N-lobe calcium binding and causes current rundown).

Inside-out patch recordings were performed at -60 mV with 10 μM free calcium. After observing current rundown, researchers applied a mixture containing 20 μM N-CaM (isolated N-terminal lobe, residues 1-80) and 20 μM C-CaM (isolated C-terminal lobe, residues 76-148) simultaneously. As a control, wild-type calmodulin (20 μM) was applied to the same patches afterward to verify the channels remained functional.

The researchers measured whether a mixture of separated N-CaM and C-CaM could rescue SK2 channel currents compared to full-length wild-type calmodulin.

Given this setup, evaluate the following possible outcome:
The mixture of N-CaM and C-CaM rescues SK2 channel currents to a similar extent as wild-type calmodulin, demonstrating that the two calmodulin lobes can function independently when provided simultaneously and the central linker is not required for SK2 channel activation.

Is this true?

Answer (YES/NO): NO